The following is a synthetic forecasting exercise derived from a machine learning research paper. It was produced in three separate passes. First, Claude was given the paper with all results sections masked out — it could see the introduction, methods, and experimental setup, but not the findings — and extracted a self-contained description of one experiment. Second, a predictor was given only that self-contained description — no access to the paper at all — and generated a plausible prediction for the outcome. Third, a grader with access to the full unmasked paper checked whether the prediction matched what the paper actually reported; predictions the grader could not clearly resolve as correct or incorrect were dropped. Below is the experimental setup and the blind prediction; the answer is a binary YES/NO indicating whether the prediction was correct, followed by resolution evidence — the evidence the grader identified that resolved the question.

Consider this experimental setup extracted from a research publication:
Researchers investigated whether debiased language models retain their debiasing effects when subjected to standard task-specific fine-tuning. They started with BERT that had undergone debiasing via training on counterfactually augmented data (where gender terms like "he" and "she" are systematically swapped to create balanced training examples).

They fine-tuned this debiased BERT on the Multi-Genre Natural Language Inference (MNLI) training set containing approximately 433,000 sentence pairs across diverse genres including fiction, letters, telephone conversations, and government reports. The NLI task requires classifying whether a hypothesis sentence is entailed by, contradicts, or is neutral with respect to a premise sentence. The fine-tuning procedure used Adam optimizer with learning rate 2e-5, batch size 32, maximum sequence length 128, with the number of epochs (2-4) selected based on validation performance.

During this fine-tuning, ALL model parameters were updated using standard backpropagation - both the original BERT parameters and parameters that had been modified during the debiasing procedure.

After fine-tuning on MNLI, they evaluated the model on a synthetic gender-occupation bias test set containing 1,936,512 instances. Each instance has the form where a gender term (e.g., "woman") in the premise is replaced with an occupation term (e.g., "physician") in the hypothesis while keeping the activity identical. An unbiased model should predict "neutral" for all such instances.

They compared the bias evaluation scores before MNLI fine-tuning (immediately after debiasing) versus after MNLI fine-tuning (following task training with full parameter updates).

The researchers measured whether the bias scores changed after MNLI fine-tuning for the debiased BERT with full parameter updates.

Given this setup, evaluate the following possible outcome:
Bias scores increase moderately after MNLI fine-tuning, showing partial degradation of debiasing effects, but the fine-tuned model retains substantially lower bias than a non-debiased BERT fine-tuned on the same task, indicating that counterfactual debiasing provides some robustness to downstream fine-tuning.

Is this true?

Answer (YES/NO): NO